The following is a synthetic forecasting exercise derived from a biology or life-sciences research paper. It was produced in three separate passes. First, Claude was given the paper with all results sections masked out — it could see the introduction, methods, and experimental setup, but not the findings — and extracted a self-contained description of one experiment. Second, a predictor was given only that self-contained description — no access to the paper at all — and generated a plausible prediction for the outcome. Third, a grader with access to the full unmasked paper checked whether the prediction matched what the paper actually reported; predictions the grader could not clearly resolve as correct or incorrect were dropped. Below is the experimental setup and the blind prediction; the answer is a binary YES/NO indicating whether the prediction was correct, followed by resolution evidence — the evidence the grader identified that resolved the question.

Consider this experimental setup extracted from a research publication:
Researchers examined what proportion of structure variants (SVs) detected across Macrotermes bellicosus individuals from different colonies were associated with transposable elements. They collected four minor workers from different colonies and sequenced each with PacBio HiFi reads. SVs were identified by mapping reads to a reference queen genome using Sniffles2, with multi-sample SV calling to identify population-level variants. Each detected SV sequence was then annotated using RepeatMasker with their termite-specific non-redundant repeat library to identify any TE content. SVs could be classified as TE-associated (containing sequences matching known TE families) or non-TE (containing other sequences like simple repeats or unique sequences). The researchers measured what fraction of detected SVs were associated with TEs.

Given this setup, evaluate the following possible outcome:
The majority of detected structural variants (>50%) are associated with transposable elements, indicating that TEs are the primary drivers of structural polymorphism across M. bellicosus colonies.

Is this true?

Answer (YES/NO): YES